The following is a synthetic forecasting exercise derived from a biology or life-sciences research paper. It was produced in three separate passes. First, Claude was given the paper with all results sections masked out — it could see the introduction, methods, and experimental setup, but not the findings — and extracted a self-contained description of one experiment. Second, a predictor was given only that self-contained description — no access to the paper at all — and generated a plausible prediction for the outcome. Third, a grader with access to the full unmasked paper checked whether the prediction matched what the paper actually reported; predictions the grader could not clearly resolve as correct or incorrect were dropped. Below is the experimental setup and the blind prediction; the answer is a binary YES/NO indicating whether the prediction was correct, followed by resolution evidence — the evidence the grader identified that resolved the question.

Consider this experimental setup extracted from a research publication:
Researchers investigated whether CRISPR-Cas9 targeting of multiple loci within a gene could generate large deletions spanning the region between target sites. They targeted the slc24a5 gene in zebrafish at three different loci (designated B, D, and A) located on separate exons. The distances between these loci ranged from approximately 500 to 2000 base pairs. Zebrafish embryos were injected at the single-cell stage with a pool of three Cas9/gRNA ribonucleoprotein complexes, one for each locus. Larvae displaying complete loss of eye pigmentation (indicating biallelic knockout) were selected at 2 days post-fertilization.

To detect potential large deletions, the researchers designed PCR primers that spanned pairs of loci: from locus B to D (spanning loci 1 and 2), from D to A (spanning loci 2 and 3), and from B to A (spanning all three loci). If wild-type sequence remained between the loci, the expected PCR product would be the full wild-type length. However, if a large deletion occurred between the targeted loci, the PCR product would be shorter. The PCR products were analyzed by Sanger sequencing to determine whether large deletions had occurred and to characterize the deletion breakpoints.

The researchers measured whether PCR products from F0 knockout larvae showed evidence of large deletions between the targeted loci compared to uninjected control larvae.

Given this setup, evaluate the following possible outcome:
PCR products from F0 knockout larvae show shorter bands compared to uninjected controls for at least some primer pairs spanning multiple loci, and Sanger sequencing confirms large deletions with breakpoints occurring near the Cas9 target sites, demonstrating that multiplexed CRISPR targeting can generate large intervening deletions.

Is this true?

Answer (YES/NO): YES